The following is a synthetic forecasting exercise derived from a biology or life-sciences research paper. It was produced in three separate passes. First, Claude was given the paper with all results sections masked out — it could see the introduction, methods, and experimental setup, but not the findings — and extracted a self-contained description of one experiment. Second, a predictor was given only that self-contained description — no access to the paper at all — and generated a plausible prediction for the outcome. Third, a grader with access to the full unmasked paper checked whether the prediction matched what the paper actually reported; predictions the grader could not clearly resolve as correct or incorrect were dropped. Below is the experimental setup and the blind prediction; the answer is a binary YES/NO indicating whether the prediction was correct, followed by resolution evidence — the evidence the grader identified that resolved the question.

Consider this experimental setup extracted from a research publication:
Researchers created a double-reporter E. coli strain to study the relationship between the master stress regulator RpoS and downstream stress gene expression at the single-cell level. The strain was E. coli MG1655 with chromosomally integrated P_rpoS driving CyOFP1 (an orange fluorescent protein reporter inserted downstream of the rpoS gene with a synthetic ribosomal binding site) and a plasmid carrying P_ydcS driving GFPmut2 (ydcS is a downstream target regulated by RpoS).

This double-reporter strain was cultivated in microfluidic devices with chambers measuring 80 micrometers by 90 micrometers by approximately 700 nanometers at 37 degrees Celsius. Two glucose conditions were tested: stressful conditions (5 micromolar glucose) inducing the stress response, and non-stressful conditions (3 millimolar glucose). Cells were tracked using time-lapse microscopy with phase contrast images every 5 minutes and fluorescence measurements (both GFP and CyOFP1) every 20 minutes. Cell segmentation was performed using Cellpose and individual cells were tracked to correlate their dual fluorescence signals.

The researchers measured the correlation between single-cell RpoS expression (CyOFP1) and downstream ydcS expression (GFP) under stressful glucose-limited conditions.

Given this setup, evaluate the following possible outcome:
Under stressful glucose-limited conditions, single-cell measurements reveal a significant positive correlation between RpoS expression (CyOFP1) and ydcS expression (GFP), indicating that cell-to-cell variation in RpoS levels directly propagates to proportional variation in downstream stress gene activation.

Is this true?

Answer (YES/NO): YES